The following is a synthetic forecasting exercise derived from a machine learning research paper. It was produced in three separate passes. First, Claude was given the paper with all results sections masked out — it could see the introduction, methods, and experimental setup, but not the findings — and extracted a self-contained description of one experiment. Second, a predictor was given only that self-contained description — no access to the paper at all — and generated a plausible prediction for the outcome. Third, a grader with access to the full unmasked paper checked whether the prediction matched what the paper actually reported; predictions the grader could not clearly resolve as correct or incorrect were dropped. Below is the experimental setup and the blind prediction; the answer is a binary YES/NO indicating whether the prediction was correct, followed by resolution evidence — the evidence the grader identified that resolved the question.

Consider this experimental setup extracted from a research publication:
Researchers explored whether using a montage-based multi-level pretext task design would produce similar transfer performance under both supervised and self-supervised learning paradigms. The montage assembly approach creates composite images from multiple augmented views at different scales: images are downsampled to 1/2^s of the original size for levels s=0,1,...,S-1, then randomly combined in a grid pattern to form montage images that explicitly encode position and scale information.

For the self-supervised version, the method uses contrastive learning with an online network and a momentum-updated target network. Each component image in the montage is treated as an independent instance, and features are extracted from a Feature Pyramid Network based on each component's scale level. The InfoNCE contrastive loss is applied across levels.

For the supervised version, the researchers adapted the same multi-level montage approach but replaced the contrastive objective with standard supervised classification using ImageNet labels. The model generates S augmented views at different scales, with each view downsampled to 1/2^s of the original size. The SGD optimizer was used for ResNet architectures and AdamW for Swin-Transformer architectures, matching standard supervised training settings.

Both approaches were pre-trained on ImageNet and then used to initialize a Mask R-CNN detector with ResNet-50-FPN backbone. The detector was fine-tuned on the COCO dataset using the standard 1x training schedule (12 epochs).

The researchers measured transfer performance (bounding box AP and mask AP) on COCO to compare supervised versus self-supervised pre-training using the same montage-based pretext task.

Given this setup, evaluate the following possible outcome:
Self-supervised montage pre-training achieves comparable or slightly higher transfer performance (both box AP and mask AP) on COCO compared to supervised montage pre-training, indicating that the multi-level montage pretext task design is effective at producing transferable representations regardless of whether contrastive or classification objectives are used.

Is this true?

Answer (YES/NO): YES